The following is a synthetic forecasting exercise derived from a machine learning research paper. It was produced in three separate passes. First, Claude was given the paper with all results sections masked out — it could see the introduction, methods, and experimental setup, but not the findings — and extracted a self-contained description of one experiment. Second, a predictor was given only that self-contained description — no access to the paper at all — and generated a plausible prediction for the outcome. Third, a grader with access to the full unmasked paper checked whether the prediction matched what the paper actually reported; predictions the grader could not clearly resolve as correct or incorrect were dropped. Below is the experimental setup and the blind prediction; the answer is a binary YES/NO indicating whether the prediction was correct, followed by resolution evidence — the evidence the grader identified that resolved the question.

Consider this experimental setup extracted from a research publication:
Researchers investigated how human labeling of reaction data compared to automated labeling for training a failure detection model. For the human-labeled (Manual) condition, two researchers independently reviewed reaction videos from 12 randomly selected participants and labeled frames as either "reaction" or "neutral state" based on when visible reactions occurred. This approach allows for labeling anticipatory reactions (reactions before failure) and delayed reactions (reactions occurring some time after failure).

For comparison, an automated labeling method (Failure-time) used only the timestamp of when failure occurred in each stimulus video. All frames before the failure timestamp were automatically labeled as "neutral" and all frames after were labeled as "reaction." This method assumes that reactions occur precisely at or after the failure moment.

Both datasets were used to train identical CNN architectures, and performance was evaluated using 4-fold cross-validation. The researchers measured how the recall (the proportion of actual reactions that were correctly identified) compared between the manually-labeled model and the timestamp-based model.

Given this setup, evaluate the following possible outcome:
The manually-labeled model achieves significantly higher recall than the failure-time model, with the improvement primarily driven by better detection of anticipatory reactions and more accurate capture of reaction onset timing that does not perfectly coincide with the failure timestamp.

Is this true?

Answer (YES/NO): NO